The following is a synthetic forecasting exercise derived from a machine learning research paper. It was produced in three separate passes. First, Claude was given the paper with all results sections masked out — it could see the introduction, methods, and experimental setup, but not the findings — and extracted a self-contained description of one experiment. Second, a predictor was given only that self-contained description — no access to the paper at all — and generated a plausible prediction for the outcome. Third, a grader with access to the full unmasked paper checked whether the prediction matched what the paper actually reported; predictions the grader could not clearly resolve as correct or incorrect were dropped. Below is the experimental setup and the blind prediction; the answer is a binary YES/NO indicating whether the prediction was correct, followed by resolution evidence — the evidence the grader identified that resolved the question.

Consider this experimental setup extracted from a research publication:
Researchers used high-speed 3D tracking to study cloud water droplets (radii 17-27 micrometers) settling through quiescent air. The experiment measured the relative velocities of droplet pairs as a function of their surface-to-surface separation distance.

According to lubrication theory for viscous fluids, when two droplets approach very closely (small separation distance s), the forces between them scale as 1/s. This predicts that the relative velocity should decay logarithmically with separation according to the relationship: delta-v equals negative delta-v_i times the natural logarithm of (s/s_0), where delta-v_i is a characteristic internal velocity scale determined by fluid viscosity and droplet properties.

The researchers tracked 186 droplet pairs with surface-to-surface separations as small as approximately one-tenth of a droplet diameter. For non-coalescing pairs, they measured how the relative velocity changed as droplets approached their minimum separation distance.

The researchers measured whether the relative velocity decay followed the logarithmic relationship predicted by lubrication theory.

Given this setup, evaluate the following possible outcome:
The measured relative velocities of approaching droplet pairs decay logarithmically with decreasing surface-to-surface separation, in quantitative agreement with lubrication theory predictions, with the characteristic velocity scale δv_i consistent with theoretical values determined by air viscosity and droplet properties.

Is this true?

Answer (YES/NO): NO